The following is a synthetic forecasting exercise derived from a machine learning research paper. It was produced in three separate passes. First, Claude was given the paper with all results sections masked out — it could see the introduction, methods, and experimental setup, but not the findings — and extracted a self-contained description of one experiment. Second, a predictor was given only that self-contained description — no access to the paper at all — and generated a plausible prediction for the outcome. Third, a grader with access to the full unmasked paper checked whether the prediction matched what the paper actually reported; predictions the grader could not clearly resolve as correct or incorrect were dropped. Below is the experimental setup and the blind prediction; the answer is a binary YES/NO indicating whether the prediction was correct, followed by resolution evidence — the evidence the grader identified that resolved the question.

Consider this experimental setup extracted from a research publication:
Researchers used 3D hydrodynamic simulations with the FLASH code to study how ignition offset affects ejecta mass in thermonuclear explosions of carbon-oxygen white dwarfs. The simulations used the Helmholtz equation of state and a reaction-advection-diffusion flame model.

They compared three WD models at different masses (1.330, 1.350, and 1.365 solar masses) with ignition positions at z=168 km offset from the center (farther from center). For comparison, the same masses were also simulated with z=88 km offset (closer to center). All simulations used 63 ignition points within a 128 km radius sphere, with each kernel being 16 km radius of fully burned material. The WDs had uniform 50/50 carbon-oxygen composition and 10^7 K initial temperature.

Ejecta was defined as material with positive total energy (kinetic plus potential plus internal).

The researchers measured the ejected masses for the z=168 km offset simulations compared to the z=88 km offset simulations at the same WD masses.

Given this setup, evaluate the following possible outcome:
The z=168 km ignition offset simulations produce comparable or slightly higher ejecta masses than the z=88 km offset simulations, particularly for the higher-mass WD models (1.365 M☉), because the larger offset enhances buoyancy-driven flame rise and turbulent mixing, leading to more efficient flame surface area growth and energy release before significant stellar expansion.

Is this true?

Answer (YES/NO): NO